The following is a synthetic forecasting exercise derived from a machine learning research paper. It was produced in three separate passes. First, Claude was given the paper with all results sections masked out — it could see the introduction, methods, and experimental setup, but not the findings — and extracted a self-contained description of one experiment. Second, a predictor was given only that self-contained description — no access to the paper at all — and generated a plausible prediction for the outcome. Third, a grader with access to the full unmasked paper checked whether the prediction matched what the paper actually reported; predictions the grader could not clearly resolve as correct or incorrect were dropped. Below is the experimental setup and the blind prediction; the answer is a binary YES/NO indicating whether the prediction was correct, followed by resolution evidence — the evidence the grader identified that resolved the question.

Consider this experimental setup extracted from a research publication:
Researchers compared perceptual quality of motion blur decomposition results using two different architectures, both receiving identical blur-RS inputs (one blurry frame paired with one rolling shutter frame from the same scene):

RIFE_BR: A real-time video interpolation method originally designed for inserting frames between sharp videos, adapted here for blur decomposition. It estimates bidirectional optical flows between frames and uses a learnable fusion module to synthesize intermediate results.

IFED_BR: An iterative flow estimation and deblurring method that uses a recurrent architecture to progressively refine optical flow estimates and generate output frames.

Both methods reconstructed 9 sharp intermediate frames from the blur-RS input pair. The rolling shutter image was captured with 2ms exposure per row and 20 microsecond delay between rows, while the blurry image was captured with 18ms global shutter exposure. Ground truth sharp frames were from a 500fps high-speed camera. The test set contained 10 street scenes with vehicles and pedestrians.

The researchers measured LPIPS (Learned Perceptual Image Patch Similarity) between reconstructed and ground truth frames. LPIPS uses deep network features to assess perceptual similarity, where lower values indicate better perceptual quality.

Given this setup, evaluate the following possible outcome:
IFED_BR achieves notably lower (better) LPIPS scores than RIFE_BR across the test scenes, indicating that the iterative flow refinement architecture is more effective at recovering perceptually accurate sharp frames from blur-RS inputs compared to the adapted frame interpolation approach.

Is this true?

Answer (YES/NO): YES